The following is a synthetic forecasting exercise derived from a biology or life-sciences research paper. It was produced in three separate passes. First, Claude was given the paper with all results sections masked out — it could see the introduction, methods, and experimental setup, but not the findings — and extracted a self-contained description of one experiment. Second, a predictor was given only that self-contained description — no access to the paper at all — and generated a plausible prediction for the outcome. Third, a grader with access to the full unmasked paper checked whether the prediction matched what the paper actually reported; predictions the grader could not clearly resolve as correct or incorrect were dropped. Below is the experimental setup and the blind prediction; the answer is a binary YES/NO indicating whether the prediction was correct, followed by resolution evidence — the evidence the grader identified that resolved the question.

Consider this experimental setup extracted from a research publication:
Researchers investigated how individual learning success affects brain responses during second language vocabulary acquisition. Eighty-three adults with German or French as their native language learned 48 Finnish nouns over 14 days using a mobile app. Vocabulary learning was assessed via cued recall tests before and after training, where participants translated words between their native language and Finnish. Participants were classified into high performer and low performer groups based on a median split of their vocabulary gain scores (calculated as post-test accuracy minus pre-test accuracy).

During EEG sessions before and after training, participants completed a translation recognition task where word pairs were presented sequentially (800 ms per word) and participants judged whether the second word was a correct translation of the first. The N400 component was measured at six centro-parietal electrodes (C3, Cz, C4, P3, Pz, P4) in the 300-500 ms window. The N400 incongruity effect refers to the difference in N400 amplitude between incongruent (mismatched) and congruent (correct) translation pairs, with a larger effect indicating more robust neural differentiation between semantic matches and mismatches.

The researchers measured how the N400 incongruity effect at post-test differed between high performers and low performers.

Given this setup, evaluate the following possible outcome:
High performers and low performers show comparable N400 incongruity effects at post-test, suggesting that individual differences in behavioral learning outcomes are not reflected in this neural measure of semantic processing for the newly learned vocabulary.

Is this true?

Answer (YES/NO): NO